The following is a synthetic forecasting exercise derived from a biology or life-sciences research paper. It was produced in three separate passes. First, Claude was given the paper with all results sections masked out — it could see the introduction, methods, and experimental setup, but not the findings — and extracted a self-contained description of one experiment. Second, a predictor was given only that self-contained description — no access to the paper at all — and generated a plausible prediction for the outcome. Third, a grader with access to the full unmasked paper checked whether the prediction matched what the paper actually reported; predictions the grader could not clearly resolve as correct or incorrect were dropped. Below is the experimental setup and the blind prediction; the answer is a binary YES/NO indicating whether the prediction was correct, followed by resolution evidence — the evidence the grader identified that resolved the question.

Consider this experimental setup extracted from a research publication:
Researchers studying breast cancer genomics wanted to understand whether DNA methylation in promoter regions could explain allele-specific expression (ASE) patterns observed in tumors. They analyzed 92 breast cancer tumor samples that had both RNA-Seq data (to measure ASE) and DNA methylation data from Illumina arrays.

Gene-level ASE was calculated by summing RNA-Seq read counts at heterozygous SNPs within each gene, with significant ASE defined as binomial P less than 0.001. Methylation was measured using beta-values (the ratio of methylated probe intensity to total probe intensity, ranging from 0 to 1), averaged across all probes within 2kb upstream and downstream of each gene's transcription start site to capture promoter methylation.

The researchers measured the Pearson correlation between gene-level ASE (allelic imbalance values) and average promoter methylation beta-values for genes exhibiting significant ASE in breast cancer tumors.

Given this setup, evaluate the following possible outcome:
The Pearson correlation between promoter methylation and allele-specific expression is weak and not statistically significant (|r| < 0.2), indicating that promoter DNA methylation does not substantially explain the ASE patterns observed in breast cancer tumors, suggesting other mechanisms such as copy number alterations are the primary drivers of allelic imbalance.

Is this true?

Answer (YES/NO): NO